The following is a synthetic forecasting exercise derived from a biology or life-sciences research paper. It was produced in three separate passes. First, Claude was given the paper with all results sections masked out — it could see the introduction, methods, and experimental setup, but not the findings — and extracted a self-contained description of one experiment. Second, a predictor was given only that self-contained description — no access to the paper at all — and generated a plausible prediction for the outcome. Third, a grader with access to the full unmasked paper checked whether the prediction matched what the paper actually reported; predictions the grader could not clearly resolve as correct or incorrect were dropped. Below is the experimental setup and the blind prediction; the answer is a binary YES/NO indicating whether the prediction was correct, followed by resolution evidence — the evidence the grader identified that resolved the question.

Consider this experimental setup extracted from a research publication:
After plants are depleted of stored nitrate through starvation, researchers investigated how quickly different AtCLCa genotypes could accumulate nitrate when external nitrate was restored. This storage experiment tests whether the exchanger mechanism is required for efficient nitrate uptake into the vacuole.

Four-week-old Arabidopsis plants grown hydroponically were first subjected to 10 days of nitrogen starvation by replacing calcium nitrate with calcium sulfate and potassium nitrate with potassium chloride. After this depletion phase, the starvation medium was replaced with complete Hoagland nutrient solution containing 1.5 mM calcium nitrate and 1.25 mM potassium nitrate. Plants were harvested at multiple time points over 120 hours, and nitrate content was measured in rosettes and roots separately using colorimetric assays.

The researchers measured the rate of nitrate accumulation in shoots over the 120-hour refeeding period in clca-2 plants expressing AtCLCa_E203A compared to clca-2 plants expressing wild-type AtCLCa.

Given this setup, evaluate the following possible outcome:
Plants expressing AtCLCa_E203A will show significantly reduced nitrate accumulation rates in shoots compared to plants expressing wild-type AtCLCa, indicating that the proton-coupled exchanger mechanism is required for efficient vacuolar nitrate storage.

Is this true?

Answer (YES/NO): YES